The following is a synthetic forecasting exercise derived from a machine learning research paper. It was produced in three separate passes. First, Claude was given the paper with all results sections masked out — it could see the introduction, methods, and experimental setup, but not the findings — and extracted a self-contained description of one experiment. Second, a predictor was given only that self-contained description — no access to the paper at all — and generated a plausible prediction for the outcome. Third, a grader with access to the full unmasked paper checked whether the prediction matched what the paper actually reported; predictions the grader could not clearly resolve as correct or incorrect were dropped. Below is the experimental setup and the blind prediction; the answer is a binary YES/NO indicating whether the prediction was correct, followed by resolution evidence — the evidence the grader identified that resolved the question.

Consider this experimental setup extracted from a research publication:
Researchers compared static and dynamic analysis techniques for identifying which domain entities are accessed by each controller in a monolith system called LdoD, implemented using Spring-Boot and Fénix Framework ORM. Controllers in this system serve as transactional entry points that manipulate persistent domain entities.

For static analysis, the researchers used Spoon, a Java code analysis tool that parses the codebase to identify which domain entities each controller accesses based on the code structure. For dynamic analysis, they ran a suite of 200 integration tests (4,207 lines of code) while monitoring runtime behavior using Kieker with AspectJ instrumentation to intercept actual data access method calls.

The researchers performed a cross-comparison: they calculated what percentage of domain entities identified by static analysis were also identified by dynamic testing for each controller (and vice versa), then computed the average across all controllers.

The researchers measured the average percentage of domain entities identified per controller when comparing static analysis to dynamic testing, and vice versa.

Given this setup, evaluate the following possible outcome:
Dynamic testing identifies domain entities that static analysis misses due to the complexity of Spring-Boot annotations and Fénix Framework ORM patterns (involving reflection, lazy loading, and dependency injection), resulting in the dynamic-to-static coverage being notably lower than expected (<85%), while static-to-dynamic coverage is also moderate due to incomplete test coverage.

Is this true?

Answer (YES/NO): NO